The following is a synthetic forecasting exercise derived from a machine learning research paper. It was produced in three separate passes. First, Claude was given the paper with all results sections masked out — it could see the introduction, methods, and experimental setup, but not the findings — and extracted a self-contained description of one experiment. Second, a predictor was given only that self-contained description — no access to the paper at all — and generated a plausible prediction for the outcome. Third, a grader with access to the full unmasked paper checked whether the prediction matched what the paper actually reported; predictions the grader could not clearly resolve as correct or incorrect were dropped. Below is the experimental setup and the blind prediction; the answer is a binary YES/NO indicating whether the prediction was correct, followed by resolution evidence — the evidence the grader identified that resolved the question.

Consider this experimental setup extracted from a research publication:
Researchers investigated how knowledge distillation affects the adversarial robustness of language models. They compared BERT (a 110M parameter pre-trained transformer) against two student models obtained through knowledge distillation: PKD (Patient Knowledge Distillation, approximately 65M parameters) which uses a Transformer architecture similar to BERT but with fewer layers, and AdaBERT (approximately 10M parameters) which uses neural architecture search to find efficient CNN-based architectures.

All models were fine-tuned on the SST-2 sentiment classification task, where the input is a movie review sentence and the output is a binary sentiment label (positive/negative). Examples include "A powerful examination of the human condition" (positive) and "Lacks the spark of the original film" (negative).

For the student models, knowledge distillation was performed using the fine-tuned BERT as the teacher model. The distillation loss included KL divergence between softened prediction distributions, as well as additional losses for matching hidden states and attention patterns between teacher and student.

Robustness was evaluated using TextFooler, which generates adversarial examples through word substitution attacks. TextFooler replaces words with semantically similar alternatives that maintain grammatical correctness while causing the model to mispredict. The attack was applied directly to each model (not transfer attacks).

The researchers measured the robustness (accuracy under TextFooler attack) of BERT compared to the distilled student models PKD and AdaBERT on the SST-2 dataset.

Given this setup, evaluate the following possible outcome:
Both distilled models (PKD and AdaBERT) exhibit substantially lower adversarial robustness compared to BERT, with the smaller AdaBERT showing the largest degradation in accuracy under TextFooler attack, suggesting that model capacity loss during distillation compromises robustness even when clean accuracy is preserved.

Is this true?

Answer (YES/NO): NO